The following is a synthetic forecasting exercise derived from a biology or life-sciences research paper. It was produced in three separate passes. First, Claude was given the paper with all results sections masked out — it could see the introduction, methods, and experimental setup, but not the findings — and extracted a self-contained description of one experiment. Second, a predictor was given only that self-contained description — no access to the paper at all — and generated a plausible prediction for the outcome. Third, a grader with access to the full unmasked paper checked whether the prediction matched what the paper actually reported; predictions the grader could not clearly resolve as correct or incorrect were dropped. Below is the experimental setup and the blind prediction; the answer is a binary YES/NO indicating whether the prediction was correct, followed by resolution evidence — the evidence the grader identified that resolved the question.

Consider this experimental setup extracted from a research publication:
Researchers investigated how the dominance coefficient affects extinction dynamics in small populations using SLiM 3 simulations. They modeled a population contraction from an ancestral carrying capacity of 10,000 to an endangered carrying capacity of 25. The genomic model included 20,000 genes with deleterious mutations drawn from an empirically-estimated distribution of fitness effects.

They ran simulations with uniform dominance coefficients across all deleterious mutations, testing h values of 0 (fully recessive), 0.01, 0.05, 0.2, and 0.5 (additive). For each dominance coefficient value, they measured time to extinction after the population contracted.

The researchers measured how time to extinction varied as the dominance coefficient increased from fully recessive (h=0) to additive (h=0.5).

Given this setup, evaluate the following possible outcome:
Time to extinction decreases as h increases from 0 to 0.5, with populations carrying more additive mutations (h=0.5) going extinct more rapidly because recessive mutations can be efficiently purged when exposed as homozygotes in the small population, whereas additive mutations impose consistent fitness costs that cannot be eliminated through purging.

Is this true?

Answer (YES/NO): NO